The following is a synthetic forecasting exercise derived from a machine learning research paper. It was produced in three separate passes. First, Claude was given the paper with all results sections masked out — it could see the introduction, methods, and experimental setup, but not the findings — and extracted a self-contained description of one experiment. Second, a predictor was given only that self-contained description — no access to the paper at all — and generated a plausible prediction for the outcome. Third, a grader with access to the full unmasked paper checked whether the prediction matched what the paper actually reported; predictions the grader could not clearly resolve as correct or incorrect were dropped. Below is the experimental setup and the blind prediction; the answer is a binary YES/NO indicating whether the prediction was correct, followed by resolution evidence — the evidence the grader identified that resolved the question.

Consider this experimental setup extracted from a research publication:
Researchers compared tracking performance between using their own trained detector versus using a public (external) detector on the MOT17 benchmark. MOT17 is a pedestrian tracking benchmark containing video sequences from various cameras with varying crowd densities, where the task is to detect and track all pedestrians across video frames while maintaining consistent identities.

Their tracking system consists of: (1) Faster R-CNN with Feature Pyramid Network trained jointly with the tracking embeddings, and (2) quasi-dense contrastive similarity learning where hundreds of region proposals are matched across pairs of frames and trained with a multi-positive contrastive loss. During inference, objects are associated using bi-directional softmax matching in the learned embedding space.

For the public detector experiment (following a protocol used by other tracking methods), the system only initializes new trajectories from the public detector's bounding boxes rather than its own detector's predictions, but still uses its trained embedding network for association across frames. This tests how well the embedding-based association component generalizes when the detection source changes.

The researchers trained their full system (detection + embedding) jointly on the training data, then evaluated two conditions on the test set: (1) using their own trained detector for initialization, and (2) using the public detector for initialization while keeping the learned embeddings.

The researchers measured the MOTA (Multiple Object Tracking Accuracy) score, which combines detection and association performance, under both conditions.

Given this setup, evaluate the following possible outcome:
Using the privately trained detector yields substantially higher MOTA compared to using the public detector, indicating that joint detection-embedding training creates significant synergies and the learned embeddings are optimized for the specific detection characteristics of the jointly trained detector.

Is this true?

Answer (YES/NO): YES